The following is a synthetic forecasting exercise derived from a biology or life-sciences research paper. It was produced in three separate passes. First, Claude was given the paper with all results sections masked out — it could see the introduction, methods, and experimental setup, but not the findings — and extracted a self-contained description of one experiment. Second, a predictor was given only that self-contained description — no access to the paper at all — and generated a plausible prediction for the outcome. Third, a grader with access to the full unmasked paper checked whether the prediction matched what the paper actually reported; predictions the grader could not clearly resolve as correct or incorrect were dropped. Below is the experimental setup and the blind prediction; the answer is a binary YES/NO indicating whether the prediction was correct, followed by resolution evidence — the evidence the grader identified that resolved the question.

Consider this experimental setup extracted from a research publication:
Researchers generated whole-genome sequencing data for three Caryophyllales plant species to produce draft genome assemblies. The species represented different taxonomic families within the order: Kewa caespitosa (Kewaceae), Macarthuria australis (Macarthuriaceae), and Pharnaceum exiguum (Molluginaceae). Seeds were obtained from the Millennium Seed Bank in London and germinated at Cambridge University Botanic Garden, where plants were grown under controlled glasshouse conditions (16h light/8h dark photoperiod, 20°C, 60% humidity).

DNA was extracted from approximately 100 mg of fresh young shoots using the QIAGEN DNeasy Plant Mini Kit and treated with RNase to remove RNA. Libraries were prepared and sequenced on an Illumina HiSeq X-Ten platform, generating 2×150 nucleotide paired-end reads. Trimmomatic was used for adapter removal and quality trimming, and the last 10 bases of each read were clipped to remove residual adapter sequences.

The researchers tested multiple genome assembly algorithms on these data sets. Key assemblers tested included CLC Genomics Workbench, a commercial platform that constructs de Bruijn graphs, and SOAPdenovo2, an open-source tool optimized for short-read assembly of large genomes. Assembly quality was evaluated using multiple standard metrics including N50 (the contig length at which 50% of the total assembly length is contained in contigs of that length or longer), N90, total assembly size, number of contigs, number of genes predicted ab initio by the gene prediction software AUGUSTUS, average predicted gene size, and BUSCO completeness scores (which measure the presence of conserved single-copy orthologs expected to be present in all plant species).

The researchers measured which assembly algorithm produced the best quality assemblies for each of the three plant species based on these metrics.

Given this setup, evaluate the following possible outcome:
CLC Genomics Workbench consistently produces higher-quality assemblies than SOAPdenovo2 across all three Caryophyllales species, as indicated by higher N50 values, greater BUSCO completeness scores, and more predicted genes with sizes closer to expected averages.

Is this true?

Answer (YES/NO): NO